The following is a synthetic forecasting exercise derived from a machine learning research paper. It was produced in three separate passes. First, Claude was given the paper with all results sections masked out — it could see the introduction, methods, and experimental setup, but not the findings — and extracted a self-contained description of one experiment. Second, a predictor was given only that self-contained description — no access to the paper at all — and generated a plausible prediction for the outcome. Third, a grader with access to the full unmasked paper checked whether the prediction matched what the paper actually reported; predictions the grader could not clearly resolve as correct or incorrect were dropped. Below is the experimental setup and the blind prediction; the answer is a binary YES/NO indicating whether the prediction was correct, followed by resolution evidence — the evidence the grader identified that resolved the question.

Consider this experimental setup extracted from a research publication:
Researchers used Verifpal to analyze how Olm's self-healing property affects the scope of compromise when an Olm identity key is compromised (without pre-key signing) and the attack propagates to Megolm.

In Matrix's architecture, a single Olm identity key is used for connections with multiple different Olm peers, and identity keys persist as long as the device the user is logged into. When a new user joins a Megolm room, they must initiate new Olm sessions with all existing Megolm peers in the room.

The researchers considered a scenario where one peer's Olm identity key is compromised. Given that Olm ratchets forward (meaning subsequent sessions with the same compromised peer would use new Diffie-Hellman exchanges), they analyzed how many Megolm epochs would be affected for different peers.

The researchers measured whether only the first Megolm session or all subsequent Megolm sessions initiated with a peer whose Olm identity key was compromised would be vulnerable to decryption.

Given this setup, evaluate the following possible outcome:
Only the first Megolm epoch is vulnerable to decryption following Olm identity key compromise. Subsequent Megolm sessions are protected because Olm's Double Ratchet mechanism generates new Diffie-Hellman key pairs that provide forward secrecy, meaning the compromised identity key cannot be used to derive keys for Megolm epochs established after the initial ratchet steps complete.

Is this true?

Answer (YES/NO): YES